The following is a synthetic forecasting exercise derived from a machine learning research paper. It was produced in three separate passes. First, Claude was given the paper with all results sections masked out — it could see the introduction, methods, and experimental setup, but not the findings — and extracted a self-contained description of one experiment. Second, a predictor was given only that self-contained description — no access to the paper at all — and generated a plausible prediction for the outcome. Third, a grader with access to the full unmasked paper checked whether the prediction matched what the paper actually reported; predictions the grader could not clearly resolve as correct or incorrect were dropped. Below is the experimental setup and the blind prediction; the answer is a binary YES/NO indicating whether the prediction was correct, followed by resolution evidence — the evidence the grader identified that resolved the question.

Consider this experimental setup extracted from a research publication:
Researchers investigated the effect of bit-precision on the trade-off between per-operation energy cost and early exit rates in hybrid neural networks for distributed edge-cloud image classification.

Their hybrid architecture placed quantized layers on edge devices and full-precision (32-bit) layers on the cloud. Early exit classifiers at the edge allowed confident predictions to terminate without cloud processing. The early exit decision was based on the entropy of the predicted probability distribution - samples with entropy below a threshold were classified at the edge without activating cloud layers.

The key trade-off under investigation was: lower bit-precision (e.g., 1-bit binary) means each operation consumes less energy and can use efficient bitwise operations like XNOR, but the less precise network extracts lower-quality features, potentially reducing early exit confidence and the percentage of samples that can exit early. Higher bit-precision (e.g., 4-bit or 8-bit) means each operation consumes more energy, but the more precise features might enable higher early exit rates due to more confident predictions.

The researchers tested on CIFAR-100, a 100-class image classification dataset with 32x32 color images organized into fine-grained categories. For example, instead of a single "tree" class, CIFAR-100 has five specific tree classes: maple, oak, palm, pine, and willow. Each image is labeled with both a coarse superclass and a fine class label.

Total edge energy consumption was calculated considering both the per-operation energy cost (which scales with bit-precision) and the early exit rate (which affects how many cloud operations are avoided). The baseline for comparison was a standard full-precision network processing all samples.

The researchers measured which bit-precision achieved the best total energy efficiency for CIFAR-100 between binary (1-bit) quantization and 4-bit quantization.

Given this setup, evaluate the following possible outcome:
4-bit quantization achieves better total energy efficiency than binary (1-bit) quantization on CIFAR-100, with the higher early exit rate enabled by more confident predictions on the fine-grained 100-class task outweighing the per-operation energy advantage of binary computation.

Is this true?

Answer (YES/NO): YES